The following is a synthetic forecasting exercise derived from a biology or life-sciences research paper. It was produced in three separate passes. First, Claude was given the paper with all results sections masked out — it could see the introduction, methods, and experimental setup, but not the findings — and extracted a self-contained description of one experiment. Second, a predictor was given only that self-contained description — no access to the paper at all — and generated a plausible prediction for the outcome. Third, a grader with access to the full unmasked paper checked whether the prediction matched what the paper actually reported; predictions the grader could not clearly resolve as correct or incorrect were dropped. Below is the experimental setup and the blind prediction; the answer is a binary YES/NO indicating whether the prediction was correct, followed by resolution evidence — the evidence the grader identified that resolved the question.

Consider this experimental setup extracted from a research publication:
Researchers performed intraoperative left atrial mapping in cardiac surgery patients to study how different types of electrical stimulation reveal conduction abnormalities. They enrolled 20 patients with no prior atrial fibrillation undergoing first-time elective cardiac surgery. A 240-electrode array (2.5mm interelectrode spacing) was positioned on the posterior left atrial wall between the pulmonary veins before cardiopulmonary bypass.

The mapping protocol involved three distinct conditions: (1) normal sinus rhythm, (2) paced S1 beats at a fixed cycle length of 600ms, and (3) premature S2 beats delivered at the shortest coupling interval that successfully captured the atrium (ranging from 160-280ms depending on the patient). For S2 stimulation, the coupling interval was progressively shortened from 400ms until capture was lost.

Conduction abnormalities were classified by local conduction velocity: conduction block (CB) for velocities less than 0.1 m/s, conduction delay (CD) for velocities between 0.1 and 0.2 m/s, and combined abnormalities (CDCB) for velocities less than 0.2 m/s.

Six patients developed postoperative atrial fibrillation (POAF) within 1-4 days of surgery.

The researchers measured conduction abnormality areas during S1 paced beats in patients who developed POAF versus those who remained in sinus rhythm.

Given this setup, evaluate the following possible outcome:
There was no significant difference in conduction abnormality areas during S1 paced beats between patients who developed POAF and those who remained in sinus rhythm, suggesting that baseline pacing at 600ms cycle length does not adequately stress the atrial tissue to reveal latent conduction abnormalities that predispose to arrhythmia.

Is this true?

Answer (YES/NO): YES